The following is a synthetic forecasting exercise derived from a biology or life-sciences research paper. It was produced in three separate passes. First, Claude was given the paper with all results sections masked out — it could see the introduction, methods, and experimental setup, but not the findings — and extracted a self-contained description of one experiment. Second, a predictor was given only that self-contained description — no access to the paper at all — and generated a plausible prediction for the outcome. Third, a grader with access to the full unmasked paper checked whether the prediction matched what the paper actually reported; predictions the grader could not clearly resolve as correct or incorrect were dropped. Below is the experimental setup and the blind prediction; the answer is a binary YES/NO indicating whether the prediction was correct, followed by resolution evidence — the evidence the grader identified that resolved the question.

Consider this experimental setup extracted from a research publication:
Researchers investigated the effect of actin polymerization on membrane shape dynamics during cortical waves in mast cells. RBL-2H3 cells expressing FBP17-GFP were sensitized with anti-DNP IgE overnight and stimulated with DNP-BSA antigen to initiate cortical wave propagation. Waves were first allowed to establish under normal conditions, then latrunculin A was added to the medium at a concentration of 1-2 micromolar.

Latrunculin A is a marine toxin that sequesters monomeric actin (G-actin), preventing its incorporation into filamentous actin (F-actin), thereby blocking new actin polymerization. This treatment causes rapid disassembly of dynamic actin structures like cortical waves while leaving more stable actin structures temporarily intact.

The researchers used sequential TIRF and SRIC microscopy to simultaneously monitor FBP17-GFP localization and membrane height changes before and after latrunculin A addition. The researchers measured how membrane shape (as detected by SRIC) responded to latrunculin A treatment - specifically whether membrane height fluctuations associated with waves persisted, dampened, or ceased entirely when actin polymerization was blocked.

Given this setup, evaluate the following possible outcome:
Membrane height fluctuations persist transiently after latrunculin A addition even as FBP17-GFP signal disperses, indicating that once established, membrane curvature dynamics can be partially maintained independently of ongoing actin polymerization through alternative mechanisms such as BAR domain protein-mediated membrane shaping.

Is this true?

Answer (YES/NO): NO